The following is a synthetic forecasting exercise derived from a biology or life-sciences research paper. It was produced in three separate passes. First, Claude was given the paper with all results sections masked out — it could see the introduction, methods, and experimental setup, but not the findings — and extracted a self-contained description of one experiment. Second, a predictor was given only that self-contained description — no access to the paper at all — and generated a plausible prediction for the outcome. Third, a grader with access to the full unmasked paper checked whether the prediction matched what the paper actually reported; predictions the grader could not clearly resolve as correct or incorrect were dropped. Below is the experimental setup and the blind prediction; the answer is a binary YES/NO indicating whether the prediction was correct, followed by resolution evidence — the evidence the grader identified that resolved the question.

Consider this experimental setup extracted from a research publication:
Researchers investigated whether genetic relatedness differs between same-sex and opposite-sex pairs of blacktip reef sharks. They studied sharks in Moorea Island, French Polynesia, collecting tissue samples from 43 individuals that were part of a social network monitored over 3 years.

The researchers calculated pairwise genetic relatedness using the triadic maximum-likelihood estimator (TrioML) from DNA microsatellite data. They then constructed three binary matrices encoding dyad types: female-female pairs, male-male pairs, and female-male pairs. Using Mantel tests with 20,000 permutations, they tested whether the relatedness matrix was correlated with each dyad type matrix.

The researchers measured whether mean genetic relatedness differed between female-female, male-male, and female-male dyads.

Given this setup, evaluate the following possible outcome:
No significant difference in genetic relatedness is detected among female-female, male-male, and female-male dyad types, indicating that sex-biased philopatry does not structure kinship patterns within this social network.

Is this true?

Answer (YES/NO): YES